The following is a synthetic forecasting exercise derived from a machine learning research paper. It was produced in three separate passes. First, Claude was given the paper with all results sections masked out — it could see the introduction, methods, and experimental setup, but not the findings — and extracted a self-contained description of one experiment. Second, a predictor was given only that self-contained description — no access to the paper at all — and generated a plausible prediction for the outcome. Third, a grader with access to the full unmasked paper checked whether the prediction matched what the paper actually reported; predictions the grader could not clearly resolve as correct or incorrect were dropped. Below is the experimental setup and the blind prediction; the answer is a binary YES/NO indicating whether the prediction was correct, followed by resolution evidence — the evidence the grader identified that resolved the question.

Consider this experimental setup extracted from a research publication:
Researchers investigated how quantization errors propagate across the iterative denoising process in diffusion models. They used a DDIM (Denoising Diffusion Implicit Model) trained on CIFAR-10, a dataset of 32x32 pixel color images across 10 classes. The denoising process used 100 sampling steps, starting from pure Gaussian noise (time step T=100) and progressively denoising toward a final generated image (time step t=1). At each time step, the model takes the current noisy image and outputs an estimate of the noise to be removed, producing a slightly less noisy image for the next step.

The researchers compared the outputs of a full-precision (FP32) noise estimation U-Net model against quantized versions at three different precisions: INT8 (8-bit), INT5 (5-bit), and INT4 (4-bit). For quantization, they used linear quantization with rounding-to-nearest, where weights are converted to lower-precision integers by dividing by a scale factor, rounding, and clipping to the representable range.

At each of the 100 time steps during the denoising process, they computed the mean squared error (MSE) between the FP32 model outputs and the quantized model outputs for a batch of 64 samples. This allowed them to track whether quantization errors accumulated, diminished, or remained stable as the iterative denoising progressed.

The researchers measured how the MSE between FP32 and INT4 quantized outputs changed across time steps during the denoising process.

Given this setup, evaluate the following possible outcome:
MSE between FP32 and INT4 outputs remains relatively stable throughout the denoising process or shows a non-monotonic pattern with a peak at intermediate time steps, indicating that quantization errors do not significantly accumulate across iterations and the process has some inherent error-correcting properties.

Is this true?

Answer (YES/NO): NO